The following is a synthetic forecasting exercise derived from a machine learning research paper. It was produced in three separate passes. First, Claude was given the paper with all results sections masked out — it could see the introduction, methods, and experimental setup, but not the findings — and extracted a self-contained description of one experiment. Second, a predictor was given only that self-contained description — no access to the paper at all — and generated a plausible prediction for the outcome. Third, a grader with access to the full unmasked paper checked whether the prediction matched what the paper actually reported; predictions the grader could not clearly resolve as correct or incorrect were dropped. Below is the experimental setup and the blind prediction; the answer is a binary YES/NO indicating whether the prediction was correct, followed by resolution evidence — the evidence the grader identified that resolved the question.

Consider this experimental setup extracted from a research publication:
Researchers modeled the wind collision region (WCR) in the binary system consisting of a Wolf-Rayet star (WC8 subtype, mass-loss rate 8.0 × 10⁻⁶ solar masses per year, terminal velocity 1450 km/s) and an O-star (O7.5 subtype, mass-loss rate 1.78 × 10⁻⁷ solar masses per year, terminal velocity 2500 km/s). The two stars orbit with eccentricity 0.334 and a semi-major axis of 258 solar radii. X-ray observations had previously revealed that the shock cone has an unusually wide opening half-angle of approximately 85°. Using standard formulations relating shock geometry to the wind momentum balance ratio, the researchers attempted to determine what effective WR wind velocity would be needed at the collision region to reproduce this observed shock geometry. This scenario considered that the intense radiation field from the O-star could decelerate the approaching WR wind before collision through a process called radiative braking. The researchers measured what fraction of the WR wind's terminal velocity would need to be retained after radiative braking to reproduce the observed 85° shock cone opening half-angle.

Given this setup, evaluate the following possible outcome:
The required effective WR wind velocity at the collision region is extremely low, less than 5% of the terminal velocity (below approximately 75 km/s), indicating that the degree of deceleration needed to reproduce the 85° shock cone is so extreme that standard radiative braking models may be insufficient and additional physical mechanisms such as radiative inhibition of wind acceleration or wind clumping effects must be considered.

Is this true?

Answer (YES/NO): NO